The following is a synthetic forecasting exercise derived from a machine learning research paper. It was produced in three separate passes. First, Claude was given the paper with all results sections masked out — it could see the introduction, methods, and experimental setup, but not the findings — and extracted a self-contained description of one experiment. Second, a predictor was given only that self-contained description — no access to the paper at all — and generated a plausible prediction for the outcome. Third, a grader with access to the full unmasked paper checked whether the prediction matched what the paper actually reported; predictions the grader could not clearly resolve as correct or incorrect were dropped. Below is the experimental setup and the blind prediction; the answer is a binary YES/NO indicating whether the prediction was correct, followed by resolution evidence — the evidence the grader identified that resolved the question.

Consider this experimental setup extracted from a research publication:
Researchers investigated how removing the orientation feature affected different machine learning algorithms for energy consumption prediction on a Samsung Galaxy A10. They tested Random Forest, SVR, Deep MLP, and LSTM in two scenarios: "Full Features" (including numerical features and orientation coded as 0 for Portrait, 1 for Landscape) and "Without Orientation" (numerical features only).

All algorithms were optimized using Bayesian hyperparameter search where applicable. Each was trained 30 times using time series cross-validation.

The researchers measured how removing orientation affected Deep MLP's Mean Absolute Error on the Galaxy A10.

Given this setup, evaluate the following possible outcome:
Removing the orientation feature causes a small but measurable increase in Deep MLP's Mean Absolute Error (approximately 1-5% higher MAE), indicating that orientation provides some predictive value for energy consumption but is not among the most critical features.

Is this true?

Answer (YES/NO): NO